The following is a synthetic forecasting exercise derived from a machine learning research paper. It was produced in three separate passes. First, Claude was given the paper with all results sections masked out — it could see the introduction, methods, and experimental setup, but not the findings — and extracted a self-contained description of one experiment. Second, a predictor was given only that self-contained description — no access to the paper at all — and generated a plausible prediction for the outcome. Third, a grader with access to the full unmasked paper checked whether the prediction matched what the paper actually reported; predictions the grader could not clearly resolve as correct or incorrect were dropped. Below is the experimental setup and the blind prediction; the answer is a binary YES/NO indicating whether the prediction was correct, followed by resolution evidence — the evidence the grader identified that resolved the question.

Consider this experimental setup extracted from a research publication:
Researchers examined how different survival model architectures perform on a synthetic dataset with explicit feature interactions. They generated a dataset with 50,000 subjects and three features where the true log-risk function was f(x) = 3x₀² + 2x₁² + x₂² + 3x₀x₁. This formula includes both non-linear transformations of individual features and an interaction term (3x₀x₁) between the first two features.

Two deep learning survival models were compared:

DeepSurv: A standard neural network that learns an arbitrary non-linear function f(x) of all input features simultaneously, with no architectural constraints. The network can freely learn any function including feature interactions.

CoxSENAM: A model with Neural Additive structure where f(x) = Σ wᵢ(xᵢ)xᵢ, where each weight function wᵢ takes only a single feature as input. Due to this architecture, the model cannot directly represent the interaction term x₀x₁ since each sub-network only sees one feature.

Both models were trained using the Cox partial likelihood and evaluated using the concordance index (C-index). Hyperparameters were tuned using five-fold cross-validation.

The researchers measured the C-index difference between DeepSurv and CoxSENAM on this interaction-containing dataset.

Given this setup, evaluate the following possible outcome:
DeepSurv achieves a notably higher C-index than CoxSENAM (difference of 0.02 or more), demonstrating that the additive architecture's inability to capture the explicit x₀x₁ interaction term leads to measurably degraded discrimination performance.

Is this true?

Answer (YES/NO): YES